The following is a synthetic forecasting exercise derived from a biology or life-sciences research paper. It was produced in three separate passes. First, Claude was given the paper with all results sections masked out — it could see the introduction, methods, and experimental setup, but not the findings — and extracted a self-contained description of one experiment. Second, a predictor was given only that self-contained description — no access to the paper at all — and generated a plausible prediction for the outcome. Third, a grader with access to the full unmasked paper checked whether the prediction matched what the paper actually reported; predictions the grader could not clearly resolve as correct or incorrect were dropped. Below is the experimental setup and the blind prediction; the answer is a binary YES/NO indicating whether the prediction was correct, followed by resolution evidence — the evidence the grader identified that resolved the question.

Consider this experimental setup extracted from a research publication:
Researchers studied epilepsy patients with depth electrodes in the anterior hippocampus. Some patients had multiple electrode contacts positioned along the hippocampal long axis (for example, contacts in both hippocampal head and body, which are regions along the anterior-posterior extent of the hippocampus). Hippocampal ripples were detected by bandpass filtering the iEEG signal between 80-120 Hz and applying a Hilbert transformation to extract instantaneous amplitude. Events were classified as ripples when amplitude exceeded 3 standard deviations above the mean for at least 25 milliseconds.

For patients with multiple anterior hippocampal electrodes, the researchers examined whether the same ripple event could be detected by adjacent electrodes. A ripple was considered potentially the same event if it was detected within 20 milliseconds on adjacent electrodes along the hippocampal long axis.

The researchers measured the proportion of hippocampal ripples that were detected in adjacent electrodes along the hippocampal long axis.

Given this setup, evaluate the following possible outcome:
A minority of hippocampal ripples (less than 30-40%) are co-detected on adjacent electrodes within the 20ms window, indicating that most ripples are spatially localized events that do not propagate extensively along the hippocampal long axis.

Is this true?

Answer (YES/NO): YES